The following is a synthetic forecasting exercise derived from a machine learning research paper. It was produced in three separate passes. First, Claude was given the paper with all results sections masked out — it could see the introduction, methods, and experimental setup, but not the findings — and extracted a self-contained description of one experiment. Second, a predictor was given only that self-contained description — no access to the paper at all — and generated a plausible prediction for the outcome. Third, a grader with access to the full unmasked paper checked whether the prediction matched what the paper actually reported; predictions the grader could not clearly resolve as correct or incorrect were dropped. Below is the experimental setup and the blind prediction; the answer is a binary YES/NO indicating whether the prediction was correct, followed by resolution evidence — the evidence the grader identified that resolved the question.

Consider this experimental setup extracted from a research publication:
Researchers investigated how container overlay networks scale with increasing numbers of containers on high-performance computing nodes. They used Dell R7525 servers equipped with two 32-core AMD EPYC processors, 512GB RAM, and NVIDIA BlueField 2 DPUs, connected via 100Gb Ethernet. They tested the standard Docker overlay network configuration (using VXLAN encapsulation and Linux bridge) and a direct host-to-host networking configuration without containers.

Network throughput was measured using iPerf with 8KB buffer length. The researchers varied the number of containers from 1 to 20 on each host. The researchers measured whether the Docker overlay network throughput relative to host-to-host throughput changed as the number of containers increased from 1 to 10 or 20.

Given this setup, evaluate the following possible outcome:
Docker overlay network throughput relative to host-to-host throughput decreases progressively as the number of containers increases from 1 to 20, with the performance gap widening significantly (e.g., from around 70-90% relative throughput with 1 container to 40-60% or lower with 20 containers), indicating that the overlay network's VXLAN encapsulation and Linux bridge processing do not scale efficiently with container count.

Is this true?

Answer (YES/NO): NO